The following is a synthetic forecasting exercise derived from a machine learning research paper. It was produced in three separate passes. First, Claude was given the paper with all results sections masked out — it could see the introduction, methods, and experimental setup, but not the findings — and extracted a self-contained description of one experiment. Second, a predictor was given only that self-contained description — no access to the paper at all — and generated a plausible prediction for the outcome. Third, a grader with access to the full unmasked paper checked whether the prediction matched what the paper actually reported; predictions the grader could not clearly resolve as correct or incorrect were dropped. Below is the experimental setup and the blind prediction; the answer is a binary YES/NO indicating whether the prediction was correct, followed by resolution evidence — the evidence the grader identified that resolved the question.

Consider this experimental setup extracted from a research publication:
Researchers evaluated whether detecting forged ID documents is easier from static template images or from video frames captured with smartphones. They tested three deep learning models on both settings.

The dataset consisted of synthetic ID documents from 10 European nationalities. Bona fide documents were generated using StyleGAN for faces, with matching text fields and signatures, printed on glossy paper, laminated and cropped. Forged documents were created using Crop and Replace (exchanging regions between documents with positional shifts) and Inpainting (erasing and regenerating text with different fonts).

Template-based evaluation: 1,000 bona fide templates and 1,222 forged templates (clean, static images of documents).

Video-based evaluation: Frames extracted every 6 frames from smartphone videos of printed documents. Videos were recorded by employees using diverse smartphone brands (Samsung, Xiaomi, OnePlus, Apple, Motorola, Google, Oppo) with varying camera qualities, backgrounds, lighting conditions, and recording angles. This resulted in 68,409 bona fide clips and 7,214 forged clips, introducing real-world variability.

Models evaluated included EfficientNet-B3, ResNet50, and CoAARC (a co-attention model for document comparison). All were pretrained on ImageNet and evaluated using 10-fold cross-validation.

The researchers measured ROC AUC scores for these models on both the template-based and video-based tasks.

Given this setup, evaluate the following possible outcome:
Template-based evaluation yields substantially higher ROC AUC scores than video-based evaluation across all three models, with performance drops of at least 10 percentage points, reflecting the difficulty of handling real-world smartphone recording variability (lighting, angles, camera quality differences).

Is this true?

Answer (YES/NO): NO